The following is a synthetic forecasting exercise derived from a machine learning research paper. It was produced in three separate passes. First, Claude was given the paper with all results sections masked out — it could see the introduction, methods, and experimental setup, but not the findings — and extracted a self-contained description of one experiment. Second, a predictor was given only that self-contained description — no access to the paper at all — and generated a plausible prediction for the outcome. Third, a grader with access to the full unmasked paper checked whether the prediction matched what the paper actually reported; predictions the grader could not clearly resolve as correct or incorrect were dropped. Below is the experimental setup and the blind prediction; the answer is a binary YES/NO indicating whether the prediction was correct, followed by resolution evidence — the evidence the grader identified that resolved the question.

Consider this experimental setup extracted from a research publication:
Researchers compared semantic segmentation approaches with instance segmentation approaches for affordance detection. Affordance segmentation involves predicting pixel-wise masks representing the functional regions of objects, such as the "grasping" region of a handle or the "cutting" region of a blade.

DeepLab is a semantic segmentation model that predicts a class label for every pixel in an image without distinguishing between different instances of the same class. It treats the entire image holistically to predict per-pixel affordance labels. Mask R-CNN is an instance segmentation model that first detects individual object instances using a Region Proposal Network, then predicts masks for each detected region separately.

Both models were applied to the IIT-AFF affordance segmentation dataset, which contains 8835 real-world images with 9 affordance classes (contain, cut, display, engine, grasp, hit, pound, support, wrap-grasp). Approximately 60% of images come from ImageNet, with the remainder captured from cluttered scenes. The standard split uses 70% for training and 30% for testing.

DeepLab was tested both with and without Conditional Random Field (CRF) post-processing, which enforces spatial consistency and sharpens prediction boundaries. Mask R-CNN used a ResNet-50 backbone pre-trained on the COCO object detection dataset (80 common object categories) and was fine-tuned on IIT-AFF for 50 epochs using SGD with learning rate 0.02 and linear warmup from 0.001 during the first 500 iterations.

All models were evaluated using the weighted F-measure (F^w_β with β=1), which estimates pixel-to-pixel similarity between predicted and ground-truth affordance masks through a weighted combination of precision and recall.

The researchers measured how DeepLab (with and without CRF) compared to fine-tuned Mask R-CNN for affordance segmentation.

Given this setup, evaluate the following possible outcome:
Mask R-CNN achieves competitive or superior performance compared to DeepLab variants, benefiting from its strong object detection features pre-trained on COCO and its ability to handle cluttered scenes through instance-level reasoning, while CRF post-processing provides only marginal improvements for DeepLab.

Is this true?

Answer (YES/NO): YES